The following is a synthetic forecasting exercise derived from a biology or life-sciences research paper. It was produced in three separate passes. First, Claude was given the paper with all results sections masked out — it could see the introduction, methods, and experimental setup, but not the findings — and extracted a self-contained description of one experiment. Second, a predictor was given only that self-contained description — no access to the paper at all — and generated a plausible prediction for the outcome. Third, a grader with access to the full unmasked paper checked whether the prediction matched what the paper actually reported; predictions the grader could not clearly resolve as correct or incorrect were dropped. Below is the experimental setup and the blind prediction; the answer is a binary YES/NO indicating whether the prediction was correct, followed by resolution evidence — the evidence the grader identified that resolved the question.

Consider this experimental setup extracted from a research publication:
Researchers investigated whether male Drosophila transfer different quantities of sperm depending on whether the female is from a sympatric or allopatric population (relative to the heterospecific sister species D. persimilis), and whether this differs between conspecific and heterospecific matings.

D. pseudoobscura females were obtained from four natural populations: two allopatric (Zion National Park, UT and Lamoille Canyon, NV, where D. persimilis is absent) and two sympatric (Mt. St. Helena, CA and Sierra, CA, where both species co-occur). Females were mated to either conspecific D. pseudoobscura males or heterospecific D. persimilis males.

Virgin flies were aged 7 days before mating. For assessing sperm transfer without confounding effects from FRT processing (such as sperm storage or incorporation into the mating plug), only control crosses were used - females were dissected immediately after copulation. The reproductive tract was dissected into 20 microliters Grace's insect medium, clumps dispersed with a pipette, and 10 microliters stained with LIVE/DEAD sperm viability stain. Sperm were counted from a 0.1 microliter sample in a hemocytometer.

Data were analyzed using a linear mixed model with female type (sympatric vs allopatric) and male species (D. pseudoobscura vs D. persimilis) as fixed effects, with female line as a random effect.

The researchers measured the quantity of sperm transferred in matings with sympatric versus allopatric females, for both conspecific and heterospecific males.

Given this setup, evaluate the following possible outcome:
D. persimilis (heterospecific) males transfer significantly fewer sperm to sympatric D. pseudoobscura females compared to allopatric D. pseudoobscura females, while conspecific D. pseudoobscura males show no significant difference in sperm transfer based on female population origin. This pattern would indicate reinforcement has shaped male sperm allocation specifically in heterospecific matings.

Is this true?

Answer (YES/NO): NO